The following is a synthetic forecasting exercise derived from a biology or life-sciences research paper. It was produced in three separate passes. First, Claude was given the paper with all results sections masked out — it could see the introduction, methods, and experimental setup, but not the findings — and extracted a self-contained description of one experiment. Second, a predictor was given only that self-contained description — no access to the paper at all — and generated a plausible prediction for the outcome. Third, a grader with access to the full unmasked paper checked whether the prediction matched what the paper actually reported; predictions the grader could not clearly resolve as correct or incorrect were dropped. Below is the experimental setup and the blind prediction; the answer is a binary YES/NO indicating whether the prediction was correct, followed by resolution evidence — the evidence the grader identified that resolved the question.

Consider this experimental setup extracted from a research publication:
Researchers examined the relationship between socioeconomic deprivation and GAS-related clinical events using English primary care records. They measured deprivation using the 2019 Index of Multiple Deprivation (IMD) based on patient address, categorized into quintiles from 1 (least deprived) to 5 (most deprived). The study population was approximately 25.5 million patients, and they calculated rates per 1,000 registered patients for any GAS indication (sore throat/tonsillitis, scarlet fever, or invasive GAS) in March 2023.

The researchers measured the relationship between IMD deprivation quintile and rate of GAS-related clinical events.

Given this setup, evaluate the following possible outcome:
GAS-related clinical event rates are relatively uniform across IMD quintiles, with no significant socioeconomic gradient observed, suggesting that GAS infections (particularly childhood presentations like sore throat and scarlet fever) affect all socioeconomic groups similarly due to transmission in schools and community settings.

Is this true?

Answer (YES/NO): NO